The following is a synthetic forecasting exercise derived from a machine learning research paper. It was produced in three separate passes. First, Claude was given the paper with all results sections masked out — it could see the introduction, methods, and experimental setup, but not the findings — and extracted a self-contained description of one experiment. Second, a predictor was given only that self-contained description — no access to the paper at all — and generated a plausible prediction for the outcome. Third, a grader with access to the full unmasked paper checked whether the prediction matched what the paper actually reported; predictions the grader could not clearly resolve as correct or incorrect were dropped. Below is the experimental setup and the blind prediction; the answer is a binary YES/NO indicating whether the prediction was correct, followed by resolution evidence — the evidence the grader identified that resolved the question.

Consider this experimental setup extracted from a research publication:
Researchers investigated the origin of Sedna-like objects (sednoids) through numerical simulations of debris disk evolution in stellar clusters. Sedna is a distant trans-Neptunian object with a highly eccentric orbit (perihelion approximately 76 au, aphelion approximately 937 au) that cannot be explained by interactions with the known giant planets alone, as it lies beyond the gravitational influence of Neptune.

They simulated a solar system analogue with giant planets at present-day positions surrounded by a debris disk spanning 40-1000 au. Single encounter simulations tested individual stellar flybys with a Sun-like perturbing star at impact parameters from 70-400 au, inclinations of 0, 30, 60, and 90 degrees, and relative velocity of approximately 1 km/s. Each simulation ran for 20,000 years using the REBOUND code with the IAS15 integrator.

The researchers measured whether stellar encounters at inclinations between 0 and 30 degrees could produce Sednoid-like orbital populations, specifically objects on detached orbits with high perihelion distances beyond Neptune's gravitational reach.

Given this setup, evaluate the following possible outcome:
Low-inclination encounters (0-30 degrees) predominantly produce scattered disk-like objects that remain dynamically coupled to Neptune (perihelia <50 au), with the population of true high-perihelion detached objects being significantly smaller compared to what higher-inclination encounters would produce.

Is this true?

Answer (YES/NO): NO